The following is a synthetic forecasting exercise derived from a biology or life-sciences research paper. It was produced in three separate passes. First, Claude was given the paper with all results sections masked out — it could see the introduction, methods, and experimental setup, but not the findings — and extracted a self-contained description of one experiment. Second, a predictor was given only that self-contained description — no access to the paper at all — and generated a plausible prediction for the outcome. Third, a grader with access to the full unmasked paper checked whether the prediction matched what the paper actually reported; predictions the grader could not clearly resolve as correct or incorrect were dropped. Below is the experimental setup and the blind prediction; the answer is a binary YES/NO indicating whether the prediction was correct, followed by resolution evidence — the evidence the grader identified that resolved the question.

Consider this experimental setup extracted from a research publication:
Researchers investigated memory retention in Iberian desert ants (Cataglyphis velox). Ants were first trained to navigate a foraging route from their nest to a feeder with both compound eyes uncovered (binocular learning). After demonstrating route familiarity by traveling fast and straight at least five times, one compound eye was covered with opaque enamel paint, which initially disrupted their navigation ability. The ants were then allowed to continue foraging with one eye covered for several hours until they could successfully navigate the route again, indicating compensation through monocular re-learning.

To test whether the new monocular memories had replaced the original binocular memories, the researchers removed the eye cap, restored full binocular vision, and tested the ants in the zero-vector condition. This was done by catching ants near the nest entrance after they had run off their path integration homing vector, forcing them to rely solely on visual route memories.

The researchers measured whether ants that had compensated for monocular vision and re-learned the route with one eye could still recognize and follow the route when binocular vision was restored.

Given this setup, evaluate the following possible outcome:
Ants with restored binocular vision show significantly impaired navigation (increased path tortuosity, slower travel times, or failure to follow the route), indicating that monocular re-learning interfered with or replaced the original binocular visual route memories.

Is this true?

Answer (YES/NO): NO